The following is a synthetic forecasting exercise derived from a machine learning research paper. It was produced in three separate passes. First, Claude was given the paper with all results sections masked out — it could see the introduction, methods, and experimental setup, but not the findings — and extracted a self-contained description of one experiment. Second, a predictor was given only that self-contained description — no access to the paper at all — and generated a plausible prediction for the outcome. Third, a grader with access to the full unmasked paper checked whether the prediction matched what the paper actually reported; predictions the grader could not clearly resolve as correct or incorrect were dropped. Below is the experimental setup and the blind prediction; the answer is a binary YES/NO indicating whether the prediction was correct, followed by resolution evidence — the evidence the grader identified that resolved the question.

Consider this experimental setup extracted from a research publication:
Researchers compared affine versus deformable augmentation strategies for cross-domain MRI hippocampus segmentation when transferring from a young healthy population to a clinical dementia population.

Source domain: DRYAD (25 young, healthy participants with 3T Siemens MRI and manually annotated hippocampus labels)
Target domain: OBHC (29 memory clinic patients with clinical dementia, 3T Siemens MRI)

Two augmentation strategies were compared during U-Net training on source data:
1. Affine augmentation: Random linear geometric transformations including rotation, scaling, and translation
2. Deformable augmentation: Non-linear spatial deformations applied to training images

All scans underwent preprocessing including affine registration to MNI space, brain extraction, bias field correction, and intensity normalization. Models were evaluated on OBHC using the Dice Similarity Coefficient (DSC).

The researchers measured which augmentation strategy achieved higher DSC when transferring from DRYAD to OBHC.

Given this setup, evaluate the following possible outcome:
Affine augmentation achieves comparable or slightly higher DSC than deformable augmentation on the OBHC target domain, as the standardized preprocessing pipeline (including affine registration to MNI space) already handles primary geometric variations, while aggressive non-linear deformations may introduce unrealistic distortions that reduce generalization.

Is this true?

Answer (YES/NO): YES